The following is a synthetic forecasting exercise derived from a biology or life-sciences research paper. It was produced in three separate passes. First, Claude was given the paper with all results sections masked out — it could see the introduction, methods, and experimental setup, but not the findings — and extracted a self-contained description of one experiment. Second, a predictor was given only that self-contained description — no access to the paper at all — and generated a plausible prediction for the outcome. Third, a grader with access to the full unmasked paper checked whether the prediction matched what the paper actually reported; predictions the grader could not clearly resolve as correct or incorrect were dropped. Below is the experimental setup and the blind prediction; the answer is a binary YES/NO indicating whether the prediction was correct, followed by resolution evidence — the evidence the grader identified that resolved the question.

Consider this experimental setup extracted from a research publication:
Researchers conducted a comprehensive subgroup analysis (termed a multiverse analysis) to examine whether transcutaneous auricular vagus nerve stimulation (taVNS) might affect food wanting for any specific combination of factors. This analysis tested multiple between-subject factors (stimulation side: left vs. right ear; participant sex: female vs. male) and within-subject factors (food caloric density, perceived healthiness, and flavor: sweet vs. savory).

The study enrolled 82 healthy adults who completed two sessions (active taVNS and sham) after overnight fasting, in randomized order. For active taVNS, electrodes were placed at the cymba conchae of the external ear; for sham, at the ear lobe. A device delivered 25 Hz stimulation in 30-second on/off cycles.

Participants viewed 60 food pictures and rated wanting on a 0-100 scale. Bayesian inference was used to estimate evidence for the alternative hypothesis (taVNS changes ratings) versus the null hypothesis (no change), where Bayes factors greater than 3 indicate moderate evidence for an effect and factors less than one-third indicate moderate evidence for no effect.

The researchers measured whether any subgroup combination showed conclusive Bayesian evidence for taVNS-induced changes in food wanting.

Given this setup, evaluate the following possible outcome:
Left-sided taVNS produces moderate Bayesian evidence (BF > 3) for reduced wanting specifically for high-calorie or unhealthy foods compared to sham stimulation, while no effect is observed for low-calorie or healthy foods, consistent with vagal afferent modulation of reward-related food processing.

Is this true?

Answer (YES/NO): NO